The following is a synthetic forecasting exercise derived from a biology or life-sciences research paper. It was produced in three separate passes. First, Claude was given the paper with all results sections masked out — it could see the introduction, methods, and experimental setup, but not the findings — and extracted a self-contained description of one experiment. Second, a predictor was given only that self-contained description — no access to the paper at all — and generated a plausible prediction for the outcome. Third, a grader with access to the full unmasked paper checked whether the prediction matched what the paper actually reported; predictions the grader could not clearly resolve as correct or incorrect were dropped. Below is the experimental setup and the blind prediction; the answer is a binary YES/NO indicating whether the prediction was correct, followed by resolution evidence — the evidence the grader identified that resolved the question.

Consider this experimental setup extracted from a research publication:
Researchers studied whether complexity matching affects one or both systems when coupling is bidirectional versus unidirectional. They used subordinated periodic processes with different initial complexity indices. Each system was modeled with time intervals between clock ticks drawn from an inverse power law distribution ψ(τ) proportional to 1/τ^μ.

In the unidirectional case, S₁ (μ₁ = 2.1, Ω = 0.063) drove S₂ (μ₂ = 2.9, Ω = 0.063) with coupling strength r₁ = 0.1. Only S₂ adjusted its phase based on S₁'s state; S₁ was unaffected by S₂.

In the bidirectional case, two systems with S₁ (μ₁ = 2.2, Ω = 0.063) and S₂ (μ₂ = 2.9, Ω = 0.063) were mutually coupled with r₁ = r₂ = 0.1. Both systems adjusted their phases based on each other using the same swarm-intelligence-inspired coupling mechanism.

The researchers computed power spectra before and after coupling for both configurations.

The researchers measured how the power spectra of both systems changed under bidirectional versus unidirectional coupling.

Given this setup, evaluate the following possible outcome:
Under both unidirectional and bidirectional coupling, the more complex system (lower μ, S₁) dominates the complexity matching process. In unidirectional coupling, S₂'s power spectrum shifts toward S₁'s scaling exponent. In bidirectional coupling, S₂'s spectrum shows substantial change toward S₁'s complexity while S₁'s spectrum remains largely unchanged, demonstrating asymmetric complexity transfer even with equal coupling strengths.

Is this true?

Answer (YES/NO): YES